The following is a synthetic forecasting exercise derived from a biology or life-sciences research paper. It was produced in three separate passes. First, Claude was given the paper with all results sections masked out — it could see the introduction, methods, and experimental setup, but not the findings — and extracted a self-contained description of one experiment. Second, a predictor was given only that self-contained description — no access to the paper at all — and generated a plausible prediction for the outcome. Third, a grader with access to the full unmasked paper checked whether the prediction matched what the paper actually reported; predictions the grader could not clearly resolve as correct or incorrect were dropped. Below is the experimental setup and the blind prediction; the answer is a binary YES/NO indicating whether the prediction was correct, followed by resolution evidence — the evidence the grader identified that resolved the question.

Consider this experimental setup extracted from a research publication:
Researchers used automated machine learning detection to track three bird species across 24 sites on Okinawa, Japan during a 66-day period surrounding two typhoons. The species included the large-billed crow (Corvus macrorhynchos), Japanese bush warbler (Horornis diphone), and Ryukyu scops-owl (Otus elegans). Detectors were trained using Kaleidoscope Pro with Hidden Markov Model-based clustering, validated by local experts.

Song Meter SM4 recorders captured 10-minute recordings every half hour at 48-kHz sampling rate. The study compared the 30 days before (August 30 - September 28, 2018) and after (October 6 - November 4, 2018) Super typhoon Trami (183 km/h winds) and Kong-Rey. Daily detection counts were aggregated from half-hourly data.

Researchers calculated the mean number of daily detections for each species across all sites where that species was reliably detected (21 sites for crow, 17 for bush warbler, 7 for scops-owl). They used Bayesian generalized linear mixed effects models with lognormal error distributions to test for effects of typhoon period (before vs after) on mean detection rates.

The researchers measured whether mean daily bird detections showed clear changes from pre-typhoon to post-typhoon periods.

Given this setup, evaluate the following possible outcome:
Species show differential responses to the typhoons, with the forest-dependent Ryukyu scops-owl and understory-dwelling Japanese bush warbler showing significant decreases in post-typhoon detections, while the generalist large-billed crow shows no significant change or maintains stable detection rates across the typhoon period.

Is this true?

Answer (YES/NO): NO